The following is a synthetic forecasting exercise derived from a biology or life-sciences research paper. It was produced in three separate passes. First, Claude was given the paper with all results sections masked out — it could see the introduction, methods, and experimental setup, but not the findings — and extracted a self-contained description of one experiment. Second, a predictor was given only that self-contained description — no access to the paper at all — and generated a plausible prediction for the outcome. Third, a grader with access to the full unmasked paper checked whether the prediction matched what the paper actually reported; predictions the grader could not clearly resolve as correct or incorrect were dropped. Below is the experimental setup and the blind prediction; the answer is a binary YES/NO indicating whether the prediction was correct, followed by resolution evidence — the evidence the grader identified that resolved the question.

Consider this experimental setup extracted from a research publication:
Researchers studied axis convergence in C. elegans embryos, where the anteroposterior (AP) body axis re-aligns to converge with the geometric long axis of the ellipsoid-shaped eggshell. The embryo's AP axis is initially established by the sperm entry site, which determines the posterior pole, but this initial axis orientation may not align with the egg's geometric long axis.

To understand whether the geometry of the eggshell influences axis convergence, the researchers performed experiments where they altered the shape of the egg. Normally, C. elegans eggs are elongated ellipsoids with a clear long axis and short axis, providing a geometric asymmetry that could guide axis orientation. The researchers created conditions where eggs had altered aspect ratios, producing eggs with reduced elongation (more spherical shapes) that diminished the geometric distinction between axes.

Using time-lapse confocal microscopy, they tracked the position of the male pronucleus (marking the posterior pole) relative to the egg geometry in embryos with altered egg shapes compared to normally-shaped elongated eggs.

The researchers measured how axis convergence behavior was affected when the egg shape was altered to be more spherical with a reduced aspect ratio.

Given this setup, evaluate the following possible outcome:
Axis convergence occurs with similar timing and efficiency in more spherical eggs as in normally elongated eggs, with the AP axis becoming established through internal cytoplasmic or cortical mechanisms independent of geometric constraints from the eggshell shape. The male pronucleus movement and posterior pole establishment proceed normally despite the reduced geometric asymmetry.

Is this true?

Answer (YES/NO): NO